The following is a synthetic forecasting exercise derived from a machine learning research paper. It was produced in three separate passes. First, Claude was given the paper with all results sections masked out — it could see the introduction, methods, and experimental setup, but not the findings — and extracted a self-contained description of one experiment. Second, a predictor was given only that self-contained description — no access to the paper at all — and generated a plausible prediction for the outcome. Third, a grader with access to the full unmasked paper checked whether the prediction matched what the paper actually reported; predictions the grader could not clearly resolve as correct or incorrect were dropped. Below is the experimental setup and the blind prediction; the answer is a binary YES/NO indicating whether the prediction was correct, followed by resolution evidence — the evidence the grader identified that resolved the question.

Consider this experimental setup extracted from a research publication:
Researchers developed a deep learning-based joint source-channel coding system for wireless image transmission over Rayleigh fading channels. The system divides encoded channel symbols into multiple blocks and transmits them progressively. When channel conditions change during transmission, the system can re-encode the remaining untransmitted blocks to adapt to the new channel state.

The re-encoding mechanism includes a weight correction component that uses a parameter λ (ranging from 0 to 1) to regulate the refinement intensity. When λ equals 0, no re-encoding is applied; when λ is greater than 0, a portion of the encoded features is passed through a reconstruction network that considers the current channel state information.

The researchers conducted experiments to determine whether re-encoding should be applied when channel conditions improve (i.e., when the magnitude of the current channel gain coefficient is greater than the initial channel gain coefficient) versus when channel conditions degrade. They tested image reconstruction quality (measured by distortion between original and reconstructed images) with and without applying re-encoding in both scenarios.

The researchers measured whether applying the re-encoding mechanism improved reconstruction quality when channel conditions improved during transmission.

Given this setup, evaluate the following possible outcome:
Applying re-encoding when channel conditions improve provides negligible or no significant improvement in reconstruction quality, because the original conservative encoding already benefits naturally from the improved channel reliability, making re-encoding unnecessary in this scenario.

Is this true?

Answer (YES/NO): YES